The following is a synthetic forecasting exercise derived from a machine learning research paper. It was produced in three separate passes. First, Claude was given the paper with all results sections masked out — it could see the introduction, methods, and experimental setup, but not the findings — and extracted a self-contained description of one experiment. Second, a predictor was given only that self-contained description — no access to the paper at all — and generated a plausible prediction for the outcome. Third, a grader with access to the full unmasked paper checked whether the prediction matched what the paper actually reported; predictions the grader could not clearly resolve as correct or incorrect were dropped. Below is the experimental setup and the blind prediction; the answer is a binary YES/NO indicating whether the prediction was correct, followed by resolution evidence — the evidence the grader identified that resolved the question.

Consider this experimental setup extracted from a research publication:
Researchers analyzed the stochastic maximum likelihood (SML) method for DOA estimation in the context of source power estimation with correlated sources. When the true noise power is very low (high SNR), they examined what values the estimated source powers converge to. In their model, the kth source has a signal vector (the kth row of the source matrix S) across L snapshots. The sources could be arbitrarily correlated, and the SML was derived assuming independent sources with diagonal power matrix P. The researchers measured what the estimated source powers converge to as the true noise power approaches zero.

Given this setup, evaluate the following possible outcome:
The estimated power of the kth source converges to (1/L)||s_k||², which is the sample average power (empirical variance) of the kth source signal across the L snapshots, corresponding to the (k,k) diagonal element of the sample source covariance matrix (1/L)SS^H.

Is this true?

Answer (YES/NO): YES